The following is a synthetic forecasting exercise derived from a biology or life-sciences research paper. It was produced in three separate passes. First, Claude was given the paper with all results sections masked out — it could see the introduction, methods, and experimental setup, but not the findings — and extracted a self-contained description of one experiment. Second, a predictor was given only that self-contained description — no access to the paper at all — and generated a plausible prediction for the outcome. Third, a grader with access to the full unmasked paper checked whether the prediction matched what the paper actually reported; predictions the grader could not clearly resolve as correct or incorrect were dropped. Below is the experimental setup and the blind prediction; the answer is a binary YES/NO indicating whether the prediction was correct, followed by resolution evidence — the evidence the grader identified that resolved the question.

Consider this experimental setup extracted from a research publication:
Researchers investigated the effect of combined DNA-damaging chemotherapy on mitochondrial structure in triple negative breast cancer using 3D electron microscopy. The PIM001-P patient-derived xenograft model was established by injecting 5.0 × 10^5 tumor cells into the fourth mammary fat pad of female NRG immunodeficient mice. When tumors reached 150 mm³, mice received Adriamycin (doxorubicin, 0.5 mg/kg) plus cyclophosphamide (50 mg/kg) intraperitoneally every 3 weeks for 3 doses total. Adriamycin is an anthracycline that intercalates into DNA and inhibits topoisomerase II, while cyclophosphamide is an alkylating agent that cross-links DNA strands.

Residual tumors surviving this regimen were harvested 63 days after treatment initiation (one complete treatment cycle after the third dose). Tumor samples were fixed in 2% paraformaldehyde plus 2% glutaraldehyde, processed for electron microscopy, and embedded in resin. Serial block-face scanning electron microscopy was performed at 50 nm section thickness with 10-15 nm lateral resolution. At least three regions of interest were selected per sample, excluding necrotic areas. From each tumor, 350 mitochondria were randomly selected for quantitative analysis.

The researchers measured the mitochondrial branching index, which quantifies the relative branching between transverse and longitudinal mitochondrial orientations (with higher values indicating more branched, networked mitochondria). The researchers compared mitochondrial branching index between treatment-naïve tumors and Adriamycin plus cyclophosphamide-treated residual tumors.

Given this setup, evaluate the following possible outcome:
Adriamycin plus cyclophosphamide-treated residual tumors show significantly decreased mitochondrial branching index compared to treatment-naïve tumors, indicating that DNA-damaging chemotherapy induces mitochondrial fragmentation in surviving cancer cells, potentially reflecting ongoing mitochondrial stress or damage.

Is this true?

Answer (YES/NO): NO